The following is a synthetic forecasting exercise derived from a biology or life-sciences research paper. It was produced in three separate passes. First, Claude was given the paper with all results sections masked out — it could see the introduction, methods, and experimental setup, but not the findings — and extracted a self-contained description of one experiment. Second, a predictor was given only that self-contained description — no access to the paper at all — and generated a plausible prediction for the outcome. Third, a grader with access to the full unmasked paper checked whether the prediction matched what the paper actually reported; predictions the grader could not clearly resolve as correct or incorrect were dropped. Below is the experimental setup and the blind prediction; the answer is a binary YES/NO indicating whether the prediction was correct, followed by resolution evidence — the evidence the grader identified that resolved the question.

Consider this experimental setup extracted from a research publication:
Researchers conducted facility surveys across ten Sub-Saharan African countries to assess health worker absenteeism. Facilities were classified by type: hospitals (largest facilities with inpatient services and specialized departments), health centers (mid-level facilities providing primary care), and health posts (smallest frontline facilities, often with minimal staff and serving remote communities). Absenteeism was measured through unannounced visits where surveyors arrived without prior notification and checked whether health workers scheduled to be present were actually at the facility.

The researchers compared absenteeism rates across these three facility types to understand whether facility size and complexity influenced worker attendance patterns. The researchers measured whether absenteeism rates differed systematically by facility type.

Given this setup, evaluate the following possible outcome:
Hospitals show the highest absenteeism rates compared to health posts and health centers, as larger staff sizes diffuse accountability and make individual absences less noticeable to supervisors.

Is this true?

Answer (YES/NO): NO